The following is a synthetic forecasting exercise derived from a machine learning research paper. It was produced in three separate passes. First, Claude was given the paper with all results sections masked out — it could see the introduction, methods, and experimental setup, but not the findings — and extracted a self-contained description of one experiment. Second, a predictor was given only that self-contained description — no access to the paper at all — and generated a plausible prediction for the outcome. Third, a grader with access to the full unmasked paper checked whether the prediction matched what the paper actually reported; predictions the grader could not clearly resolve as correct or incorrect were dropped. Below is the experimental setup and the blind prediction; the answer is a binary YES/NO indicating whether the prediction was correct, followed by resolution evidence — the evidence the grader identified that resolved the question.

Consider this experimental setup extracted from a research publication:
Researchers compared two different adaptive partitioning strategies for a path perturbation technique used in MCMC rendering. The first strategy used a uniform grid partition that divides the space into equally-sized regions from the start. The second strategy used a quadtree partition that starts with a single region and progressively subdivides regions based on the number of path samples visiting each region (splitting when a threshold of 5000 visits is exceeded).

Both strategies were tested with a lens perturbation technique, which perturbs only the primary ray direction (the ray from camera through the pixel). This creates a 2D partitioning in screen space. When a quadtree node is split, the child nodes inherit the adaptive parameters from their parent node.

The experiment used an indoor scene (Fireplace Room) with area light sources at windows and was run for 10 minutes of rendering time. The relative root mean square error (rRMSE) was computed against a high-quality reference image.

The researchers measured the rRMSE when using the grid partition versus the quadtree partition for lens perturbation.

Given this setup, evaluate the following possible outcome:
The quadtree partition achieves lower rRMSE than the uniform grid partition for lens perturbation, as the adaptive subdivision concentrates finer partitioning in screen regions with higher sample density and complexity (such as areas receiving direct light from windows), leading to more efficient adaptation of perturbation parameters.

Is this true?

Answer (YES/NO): NO